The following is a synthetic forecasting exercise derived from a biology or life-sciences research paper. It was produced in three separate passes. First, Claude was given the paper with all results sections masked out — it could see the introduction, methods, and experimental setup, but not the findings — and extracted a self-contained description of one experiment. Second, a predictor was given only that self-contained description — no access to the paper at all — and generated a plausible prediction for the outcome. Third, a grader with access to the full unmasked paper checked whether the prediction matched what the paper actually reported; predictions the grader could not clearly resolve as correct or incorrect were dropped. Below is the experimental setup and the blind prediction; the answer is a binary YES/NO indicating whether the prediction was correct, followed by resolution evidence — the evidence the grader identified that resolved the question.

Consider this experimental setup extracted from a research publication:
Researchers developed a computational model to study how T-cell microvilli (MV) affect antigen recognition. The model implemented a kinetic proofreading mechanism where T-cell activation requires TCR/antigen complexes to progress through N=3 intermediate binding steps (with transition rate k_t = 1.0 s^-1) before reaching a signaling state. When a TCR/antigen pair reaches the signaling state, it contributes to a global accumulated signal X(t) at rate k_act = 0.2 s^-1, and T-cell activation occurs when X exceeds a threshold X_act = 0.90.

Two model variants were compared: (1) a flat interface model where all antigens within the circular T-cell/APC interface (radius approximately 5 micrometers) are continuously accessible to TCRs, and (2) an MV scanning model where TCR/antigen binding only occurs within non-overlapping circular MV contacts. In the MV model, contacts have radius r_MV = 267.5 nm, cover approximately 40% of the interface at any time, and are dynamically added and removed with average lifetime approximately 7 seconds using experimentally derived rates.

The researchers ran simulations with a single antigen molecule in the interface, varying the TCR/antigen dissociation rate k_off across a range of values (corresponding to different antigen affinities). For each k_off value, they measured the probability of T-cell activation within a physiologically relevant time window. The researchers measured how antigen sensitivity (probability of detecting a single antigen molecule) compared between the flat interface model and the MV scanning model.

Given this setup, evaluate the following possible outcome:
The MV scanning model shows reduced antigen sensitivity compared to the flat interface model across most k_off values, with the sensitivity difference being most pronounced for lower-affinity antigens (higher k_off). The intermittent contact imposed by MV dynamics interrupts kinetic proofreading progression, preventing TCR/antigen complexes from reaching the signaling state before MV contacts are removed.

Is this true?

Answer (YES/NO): YES